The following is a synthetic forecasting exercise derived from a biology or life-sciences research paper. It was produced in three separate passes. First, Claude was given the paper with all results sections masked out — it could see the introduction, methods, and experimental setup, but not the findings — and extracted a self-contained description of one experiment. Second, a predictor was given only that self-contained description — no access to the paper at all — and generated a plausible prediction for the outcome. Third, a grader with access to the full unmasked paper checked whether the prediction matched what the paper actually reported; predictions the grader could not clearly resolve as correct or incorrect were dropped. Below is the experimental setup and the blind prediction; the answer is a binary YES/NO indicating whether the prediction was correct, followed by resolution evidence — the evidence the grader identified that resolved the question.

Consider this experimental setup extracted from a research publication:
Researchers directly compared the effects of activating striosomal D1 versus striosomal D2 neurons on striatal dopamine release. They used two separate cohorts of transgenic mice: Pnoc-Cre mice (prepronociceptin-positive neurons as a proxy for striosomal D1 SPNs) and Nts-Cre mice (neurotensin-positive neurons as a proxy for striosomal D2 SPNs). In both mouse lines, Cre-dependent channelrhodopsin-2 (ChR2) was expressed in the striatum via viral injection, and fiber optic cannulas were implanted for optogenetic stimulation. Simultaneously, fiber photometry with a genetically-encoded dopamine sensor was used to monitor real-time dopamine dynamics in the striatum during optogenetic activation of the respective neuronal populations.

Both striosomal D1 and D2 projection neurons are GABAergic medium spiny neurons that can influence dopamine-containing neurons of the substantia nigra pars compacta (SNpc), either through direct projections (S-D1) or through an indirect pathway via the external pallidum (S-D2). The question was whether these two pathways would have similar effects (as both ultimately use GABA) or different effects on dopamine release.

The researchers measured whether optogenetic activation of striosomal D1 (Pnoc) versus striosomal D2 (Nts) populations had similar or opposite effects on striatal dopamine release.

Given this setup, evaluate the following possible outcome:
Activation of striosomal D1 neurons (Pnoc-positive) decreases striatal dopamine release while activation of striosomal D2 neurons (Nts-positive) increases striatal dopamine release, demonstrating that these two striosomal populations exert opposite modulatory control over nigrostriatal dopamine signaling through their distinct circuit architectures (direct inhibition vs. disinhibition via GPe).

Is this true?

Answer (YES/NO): YES